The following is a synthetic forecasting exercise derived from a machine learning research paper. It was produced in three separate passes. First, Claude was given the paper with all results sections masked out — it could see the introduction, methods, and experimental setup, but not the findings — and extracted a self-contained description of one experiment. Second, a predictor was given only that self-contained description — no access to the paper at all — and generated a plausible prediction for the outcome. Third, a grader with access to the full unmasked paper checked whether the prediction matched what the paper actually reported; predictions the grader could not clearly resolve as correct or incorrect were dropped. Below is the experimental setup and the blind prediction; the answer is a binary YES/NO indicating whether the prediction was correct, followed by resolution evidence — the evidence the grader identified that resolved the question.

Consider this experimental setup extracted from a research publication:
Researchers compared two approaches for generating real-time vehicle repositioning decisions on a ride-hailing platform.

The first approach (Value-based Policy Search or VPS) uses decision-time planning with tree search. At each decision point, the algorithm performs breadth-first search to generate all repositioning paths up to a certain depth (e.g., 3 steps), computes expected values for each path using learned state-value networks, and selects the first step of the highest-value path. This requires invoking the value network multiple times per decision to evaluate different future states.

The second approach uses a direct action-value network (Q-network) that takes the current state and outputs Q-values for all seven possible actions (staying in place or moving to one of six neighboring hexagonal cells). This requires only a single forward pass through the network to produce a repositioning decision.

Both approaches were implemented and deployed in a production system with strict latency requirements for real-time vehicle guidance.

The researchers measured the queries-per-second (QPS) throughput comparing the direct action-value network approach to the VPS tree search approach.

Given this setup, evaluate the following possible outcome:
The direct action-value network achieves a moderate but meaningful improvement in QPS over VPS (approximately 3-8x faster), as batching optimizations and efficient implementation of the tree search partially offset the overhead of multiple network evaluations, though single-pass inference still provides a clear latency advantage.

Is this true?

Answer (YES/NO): YES